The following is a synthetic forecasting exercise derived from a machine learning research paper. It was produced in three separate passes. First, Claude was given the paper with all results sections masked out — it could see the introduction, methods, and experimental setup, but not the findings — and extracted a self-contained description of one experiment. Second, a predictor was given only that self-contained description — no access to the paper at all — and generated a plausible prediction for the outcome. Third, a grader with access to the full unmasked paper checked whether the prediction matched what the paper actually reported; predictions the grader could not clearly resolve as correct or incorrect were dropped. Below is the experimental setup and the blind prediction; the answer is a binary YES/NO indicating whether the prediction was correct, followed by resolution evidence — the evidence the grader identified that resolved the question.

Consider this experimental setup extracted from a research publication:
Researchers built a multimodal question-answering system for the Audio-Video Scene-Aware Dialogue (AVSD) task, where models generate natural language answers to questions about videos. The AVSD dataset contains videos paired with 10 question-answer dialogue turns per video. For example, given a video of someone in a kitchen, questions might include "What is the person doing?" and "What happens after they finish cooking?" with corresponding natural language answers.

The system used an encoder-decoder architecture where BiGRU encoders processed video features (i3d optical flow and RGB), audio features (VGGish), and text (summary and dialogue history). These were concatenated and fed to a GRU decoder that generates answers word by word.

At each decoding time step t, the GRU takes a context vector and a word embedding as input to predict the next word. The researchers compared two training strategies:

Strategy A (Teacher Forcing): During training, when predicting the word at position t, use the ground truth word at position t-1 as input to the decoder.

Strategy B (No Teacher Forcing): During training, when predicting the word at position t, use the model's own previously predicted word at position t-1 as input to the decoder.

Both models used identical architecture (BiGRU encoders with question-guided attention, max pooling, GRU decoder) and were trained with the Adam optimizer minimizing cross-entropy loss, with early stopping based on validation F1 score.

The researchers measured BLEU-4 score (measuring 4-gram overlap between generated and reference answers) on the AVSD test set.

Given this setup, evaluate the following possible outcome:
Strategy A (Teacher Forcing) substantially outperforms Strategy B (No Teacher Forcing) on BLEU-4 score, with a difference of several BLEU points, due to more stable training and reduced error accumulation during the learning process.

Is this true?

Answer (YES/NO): YES